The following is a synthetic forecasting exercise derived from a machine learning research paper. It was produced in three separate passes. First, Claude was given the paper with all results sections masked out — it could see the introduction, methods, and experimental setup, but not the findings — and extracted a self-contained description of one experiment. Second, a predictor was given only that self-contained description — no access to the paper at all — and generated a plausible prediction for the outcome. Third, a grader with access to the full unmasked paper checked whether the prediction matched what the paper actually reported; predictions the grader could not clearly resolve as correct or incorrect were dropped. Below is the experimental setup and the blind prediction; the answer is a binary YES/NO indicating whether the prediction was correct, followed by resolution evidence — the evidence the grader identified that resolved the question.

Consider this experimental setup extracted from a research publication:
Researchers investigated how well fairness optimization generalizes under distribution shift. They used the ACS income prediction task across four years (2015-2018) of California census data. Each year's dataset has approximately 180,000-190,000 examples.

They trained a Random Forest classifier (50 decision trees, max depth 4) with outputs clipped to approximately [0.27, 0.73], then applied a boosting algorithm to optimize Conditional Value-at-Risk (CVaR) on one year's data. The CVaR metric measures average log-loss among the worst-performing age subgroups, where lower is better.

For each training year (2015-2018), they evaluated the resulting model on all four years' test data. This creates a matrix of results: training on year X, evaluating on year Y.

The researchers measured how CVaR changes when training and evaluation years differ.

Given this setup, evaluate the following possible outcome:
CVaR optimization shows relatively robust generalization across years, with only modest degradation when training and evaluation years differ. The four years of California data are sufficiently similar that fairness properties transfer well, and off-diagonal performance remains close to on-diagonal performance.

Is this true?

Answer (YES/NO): NO